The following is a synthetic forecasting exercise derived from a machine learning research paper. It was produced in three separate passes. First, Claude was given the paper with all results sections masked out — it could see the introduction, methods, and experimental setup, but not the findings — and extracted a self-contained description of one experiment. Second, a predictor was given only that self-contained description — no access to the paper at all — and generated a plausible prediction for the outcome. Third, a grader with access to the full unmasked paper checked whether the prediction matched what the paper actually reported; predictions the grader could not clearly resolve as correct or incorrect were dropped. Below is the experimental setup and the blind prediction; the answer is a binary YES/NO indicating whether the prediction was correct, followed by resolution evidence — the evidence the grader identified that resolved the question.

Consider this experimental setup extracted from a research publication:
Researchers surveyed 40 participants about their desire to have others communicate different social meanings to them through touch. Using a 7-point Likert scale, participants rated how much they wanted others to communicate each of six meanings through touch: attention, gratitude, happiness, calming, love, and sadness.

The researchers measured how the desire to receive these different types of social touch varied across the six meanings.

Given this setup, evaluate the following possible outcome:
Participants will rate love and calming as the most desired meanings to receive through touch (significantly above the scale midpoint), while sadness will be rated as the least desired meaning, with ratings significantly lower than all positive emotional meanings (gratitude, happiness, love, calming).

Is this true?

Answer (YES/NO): NO